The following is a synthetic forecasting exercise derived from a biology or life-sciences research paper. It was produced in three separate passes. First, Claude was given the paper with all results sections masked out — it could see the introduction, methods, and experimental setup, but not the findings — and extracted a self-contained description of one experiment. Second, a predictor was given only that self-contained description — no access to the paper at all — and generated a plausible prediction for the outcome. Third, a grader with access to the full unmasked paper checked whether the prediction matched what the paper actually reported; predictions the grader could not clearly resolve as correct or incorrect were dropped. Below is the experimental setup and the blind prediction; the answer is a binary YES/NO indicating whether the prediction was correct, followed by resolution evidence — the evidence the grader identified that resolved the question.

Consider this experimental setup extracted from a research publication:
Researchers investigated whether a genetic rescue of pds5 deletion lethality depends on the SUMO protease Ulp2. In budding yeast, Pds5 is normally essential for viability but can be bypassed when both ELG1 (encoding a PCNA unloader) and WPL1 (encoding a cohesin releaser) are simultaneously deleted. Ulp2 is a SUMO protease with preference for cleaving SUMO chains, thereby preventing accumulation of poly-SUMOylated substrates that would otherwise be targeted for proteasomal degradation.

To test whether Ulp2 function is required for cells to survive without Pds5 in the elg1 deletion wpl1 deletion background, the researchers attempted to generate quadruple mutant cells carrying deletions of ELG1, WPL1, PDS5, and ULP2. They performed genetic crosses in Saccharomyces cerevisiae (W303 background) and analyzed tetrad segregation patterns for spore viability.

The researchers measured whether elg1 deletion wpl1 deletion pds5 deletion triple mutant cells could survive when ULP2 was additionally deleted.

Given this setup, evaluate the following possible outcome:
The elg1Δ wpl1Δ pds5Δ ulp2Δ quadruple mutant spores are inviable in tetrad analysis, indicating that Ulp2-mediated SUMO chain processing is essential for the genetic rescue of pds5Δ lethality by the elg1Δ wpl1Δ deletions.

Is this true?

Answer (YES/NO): YES